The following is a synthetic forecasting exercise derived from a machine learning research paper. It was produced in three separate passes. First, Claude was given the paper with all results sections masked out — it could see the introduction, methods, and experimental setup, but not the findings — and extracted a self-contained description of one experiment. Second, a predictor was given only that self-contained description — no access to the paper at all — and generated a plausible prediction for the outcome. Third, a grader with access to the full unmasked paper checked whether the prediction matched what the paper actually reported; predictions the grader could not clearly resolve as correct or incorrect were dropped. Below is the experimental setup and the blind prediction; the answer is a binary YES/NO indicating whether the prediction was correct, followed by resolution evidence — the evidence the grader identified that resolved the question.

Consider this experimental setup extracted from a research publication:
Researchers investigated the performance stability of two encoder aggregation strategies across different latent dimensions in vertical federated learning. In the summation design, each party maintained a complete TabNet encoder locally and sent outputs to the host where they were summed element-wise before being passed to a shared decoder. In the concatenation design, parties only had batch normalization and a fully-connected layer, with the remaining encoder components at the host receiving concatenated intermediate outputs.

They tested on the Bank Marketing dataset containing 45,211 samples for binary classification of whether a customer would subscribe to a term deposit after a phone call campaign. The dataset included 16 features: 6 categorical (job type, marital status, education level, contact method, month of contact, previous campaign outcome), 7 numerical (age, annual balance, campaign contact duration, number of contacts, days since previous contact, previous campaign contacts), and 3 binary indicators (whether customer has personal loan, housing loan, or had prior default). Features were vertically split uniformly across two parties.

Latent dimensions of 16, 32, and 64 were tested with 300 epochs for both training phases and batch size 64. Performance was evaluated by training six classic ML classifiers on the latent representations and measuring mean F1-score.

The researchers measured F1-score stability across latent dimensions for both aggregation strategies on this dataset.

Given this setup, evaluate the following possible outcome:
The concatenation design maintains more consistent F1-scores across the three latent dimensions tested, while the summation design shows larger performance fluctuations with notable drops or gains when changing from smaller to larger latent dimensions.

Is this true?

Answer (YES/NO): NO